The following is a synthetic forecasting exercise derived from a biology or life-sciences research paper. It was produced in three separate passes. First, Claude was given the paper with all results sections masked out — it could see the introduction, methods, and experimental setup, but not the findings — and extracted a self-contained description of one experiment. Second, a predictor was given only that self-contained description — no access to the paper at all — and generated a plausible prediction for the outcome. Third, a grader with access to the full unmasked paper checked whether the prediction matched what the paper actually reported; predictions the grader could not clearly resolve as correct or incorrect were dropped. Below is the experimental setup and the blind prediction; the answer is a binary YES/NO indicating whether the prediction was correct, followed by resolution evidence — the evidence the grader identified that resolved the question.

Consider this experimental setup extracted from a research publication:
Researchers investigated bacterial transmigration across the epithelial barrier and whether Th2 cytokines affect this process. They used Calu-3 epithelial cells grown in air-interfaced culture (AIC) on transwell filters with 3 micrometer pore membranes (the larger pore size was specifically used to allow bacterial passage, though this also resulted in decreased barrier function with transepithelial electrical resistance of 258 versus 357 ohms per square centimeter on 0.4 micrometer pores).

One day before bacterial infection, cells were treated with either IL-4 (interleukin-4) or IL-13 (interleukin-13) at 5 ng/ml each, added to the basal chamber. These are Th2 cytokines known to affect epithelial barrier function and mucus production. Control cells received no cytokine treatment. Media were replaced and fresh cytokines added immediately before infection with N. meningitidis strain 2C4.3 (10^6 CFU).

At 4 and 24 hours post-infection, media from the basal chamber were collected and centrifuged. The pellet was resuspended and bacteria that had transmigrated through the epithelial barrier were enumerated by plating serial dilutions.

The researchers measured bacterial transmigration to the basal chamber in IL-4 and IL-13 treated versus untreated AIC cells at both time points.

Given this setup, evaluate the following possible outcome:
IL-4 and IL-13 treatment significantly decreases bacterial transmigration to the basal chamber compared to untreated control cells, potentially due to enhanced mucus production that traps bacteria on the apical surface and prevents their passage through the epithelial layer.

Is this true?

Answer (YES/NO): NO